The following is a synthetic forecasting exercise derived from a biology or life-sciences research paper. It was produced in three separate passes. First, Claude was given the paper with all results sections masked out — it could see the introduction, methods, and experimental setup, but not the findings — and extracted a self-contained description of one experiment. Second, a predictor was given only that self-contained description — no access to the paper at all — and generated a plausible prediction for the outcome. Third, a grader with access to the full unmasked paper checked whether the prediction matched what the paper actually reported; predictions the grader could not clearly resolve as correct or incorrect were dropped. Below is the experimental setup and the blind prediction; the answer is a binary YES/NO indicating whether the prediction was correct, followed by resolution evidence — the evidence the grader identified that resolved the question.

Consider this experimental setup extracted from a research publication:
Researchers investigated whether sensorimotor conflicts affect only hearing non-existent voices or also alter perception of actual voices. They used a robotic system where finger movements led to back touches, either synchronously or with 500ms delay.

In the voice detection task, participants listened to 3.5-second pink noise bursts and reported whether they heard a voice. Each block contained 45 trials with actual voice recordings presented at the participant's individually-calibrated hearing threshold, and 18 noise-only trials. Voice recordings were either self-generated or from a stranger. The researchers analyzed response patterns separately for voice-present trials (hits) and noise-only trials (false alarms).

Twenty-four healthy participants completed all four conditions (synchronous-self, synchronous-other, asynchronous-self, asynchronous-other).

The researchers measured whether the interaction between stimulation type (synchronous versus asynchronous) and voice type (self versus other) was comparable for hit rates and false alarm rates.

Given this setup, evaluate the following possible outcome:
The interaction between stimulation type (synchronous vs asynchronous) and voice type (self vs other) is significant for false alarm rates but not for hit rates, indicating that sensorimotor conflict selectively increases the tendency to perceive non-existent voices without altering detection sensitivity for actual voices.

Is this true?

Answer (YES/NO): YES